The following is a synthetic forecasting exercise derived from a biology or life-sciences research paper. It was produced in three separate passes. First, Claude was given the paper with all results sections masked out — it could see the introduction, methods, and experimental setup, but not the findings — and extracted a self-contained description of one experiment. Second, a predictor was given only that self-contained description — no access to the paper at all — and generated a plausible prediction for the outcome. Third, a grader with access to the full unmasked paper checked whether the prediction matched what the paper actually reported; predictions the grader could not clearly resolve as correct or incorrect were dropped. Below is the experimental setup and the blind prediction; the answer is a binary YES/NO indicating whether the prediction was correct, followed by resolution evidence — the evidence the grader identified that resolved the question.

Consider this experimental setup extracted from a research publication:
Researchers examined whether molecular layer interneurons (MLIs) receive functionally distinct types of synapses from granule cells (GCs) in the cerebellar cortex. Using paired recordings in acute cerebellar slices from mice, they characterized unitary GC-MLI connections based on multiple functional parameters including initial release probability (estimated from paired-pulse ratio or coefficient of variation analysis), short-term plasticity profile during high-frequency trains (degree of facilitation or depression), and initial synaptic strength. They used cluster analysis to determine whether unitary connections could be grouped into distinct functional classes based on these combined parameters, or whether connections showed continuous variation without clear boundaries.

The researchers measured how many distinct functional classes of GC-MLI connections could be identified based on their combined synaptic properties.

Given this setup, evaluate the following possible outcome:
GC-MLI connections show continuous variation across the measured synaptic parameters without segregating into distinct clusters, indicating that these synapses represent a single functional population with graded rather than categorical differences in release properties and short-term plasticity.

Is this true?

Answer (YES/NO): NO